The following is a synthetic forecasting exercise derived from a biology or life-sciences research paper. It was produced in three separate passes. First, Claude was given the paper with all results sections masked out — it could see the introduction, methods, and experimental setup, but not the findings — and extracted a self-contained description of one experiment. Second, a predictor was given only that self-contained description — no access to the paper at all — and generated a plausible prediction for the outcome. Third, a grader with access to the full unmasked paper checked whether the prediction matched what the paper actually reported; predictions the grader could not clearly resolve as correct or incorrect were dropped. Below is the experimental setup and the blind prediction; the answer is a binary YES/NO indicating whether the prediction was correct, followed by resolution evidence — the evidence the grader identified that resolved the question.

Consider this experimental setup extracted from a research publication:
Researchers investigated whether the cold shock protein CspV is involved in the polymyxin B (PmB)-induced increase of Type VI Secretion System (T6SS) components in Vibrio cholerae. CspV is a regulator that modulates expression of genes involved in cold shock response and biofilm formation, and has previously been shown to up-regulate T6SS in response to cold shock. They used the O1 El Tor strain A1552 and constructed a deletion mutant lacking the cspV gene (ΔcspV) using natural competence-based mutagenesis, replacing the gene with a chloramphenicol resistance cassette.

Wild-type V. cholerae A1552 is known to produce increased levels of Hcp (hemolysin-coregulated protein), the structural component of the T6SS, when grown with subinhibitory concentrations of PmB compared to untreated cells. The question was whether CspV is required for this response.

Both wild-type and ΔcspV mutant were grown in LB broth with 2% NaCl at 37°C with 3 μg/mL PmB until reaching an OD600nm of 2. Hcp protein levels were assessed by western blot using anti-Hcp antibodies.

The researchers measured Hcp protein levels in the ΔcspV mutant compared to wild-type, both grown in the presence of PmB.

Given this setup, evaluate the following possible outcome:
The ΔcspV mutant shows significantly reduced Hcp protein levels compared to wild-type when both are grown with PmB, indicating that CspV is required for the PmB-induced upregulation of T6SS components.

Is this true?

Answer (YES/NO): NO